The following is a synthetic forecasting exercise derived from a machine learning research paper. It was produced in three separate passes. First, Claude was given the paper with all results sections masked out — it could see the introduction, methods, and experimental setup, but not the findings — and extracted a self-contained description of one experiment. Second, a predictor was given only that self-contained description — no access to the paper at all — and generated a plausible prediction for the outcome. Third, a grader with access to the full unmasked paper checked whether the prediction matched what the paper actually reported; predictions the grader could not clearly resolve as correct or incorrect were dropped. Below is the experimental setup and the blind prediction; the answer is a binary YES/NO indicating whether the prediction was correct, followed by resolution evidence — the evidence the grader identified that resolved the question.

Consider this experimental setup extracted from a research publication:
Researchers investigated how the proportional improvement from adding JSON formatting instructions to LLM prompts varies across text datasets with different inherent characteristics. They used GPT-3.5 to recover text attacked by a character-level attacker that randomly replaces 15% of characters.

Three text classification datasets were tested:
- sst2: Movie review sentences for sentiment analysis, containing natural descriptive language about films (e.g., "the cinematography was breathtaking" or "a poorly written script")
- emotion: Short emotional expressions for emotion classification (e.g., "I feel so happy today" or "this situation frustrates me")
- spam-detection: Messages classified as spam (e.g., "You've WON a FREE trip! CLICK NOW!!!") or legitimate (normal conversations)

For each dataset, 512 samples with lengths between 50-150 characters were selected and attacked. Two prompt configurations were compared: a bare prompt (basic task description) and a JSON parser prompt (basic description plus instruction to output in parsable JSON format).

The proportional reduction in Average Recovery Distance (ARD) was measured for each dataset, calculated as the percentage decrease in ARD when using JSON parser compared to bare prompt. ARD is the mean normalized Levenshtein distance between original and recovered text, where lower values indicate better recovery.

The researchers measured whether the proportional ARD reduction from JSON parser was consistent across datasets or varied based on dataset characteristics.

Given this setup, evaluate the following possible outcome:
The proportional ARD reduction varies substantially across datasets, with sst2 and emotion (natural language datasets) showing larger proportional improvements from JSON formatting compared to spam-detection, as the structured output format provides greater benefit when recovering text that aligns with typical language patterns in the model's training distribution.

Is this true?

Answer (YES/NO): NO